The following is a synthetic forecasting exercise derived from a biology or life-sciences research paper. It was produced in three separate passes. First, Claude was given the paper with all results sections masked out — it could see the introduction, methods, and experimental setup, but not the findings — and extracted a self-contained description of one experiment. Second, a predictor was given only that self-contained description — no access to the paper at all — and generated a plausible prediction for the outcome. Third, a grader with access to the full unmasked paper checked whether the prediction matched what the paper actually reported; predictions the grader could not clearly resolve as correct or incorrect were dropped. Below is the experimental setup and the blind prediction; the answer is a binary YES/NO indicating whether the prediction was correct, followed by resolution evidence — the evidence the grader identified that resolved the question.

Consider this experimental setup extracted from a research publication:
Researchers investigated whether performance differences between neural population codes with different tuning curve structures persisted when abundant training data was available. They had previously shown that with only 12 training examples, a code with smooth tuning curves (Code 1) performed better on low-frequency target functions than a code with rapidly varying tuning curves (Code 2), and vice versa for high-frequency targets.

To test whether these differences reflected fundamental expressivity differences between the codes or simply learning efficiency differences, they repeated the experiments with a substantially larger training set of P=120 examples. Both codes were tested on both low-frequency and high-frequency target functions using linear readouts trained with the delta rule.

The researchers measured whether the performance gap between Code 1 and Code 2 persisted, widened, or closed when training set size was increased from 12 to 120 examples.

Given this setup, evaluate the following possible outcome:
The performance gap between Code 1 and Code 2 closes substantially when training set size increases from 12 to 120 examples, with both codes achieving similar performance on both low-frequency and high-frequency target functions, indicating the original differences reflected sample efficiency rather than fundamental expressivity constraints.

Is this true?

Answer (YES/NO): YES